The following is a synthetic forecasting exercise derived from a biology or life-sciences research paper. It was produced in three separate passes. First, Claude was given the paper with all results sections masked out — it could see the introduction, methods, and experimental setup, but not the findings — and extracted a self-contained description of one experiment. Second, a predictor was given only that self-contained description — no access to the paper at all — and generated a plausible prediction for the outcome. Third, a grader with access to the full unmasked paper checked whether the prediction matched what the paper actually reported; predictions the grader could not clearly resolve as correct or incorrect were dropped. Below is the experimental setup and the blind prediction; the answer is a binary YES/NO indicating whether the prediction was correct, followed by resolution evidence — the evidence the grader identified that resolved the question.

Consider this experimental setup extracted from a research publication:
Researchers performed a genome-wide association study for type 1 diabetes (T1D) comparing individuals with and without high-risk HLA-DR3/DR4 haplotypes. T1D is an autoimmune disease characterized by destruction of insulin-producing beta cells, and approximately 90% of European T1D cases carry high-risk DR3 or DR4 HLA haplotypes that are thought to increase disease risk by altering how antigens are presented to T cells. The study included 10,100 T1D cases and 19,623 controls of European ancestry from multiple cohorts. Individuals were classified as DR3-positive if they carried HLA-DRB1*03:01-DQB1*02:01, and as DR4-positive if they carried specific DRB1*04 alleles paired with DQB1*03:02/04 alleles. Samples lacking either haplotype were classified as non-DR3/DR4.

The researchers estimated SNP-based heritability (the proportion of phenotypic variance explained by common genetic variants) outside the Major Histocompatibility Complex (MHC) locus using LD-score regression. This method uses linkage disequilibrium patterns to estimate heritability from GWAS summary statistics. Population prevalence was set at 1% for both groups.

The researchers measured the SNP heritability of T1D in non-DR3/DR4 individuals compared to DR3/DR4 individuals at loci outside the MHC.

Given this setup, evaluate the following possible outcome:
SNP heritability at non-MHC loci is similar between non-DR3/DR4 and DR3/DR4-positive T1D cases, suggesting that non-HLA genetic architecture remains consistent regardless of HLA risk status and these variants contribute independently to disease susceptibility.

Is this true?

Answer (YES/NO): NO